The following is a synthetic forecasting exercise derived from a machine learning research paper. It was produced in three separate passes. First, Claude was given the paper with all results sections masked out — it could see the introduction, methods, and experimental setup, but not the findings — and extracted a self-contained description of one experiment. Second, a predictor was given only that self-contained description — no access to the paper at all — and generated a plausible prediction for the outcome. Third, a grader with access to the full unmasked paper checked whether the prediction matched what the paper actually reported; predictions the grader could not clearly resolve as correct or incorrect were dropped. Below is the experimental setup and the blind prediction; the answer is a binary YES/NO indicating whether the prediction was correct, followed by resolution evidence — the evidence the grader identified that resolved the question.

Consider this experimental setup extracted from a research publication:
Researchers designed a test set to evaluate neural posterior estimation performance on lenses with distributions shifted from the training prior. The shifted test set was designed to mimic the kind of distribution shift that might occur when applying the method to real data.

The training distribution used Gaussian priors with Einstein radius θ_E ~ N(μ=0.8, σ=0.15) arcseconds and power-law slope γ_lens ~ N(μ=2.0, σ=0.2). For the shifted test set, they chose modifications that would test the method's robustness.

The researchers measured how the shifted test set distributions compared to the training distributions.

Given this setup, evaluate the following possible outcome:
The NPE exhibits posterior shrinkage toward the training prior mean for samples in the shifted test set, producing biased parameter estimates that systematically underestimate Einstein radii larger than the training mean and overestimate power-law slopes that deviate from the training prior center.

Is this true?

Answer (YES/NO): NO